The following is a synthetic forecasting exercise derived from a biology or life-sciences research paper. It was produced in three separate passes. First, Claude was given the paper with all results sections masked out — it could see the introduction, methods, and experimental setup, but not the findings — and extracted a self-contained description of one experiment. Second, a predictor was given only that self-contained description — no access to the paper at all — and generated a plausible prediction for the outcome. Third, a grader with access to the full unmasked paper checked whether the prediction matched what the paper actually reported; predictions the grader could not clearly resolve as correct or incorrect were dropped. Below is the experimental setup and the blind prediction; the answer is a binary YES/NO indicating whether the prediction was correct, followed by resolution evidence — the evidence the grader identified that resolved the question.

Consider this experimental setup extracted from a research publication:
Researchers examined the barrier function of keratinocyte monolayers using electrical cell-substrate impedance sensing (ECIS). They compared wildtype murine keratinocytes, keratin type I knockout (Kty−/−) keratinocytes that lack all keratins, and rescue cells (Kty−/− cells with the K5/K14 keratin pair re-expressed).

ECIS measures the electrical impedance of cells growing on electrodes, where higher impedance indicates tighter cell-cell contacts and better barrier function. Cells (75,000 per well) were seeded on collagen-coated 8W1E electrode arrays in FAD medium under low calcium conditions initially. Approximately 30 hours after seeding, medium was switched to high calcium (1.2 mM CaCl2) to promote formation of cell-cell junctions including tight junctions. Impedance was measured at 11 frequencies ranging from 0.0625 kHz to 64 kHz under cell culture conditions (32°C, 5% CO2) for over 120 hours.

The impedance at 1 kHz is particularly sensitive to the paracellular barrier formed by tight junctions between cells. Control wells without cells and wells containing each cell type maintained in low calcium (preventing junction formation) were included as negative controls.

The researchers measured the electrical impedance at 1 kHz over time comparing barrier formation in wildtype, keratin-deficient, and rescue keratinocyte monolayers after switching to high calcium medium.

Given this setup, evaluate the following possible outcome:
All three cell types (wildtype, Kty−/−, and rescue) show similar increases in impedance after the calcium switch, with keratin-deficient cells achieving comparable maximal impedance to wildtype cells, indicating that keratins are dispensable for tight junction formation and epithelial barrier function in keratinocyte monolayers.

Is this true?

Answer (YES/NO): NO